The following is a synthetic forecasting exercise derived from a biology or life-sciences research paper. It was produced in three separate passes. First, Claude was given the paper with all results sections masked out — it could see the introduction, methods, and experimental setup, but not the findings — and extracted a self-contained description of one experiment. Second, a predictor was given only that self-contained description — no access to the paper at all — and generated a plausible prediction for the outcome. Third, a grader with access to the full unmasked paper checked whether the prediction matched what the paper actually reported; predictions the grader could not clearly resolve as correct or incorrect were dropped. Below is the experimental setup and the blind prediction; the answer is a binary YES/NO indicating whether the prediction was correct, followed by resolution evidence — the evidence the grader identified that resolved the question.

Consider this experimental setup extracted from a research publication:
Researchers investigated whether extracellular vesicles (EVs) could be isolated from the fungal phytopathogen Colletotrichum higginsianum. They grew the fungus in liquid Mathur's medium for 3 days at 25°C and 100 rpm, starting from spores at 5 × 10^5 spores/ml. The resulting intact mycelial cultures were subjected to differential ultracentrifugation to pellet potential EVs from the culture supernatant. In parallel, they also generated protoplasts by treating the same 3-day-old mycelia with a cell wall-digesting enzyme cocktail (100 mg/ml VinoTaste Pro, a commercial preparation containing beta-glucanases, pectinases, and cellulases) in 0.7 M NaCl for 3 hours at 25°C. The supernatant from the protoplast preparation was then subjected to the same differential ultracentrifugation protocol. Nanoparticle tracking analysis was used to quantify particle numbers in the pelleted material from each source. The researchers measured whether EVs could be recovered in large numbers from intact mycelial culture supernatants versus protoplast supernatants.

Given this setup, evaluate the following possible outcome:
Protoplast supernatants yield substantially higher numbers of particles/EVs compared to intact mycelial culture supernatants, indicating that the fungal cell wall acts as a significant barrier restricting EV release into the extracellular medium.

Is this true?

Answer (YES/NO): YES